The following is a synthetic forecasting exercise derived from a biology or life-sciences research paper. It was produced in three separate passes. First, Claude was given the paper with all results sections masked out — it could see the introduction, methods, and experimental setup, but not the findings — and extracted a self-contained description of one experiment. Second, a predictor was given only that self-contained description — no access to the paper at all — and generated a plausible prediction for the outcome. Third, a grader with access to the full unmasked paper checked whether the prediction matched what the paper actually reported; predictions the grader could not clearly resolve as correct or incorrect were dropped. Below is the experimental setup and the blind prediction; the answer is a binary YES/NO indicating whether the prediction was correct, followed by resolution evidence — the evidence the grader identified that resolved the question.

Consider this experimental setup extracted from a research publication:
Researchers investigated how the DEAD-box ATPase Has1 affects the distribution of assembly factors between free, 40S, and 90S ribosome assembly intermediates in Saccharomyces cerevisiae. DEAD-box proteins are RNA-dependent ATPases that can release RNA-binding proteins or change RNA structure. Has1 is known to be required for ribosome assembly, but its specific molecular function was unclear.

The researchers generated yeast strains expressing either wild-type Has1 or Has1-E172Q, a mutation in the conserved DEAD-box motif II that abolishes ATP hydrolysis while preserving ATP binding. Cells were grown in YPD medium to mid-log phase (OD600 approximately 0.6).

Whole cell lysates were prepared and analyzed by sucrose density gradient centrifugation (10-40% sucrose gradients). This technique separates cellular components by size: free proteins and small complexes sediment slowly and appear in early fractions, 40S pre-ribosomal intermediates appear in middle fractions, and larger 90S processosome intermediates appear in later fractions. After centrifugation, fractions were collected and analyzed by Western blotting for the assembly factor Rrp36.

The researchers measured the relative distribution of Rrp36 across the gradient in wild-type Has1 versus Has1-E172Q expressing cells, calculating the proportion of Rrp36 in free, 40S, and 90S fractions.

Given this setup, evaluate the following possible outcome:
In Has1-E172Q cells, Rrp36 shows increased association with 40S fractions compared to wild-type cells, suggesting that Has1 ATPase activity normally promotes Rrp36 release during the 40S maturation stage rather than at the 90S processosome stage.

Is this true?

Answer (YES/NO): NO